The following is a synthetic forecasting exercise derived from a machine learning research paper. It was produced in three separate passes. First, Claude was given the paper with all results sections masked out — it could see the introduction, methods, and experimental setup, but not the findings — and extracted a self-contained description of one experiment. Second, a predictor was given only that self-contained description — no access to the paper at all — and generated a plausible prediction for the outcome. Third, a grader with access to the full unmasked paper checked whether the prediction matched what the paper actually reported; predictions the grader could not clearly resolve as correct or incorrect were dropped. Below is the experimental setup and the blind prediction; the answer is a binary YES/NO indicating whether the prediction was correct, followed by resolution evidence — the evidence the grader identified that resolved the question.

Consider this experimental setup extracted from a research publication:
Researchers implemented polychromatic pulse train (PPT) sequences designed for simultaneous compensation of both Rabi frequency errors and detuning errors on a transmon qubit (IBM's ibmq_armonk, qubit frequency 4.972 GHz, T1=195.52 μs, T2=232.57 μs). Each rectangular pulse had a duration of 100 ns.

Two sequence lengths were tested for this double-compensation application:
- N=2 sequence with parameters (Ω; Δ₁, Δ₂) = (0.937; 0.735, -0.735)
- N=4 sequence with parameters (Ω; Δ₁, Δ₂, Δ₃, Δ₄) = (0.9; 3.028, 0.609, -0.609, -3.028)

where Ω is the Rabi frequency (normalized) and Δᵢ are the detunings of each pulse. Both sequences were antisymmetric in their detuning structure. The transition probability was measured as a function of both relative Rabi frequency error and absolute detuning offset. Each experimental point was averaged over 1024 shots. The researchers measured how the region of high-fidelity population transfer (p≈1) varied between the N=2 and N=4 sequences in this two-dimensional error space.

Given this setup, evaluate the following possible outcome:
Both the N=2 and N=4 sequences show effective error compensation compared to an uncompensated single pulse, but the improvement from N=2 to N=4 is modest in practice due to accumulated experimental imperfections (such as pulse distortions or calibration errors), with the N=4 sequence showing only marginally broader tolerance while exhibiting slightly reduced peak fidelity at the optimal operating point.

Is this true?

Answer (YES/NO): NO